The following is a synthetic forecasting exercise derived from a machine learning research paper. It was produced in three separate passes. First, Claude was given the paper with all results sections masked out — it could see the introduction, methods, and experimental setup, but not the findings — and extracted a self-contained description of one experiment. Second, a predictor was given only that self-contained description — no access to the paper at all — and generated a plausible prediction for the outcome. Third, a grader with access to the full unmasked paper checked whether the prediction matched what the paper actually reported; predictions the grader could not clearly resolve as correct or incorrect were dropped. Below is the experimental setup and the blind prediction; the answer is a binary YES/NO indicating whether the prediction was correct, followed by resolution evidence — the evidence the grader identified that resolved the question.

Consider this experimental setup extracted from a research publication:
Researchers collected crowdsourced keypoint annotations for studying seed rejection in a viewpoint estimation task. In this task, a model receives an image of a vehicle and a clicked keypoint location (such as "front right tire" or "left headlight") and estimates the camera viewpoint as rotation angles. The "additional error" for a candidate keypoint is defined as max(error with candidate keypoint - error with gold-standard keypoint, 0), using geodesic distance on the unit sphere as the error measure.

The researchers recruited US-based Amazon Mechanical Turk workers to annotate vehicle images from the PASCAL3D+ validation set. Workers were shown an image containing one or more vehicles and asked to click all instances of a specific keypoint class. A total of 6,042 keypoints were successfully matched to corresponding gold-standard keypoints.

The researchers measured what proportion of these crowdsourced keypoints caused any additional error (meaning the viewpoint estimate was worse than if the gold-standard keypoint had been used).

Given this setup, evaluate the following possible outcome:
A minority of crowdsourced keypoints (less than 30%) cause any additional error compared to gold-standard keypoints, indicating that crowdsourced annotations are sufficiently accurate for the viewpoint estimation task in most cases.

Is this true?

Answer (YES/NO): YES